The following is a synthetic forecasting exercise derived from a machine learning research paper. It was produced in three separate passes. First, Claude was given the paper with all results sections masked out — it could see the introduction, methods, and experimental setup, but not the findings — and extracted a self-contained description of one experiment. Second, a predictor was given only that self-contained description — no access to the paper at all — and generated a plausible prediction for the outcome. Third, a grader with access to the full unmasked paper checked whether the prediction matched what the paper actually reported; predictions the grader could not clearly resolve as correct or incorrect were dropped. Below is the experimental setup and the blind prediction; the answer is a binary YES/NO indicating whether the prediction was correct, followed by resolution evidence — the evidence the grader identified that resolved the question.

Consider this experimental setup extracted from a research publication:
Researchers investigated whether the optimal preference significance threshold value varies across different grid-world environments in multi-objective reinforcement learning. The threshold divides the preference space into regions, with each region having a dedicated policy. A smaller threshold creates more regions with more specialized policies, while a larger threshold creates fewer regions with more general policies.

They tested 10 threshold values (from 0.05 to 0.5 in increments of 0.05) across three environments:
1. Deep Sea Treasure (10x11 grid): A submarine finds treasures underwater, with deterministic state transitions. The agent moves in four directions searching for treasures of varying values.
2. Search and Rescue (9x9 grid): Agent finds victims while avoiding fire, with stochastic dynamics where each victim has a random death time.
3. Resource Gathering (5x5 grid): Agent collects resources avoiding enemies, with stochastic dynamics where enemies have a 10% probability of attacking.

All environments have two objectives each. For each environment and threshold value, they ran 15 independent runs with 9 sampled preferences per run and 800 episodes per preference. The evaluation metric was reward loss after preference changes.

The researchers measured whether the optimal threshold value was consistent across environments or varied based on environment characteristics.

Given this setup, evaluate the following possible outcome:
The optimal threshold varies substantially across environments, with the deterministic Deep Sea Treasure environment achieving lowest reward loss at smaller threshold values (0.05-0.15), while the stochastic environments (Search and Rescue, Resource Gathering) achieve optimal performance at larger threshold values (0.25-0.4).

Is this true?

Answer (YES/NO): NO